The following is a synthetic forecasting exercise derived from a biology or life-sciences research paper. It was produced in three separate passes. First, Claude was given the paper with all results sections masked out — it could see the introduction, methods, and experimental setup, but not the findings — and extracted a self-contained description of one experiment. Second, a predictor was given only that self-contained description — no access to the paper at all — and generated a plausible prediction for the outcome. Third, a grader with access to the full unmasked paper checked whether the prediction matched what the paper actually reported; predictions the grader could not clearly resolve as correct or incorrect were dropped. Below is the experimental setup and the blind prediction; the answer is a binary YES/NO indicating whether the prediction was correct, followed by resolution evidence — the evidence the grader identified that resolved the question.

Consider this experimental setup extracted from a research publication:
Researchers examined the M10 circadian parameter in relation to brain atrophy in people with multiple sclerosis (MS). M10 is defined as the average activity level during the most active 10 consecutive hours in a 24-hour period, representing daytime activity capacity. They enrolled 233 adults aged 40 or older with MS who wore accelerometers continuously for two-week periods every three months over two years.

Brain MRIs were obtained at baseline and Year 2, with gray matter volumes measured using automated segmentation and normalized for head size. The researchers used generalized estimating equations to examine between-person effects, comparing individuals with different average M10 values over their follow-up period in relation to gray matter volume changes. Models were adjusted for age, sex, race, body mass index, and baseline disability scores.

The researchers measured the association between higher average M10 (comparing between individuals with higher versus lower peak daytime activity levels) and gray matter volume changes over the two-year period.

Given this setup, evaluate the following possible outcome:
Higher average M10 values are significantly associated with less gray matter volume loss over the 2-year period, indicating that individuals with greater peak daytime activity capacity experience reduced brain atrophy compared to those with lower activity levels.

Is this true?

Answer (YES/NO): YES